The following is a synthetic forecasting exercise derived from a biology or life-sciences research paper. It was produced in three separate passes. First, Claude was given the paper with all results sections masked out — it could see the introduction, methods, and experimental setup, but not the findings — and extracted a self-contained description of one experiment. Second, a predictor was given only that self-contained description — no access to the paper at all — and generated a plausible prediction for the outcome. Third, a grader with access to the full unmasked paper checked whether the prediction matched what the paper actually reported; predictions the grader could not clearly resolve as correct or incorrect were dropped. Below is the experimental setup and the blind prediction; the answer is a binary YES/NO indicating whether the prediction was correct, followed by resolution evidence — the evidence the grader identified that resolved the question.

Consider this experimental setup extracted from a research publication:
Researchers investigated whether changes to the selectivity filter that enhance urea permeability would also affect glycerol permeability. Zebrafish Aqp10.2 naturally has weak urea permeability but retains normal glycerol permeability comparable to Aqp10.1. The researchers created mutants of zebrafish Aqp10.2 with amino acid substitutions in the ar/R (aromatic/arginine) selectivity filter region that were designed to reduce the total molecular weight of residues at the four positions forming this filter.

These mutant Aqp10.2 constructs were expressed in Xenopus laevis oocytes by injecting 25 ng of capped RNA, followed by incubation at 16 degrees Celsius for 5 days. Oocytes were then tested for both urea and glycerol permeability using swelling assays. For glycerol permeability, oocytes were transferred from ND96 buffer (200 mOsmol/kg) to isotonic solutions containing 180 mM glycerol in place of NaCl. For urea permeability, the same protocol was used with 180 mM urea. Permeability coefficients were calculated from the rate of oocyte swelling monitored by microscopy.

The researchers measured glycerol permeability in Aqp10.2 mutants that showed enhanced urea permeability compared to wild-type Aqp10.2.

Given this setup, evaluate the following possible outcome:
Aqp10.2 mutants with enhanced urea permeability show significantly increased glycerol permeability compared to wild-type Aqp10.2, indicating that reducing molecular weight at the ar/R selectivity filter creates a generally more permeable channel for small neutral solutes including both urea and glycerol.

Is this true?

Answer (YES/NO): NO